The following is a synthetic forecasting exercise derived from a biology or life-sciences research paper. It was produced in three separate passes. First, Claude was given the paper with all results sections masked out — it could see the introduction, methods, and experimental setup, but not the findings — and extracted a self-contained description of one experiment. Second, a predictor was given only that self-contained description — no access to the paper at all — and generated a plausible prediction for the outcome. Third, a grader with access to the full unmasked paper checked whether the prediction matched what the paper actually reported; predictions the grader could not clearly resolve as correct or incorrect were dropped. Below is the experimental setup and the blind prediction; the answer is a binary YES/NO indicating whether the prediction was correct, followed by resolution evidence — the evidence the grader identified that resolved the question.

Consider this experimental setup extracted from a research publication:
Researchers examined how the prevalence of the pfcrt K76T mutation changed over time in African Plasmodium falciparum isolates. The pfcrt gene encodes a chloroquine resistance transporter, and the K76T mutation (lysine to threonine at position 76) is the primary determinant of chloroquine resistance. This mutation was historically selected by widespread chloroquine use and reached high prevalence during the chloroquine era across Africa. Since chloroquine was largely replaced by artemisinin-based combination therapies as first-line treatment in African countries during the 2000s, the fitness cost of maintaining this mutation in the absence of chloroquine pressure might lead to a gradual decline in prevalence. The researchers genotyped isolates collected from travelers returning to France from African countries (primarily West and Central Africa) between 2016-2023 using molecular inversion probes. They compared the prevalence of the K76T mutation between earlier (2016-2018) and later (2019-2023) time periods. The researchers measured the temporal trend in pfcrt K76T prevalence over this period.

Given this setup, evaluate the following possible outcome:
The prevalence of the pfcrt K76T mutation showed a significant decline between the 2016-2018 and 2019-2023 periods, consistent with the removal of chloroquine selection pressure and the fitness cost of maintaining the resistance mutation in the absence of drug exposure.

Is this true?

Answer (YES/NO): YES